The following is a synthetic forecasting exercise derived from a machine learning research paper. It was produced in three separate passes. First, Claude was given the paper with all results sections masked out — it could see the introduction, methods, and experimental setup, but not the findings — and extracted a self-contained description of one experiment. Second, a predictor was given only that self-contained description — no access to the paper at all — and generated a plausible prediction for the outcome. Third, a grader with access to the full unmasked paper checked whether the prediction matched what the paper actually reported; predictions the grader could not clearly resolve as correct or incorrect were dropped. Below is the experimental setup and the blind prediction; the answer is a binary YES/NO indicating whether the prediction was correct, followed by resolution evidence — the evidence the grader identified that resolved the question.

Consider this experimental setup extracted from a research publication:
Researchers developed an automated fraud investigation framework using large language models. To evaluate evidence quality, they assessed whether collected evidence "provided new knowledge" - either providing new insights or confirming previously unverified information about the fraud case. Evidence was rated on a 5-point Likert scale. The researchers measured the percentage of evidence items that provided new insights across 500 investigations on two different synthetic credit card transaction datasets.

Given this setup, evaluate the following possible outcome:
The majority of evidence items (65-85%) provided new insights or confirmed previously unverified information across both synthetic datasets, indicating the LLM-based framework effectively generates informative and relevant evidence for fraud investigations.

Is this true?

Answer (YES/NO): YES